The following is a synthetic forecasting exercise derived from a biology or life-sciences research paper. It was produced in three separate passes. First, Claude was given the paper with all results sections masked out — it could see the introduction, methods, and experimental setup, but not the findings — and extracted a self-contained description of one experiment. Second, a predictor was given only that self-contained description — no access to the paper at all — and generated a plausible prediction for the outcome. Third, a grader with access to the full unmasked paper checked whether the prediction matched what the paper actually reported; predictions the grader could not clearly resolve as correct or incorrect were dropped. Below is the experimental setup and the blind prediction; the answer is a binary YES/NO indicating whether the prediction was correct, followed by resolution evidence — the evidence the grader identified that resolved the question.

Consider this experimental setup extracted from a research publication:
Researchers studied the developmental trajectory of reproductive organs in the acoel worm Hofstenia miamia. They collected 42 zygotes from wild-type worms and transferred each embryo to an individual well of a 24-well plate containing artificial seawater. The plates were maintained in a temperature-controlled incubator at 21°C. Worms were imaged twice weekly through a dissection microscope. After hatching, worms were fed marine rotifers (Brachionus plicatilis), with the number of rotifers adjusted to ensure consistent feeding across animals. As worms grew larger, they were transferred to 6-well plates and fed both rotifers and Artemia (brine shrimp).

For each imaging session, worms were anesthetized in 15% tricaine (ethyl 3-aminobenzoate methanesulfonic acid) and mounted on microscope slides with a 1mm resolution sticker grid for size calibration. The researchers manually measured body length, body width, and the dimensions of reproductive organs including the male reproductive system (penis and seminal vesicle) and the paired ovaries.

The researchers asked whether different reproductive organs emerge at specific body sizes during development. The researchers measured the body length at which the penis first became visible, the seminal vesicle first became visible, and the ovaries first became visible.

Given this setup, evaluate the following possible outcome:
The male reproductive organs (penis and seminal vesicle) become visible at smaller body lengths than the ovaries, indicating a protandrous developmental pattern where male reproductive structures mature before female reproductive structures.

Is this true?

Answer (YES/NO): YES